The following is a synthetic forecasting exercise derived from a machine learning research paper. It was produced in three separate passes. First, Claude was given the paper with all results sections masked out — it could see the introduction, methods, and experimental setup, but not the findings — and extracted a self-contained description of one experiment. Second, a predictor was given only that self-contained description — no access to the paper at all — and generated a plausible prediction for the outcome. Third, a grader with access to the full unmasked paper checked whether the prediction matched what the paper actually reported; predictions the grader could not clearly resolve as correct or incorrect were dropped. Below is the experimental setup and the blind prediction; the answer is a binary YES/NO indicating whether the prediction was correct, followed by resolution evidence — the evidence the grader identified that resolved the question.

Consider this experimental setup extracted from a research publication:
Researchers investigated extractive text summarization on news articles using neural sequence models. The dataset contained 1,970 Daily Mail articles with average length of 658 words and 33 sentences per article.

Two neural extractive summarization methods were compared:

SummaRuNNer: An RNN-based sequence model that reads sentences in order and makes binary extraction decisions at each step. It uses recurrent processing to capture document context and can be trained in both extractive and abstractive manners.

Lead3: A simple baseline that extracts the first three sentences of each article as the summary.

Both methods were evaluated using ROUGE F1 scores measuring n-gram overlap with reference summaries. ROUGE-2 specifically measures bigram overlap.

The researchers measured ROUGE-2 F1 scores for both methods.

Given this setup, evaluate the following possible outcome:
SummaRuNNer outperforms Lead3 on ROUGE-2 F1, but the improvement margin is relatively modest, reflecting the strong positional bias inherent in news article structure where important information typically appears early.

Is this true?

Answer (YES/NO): YES